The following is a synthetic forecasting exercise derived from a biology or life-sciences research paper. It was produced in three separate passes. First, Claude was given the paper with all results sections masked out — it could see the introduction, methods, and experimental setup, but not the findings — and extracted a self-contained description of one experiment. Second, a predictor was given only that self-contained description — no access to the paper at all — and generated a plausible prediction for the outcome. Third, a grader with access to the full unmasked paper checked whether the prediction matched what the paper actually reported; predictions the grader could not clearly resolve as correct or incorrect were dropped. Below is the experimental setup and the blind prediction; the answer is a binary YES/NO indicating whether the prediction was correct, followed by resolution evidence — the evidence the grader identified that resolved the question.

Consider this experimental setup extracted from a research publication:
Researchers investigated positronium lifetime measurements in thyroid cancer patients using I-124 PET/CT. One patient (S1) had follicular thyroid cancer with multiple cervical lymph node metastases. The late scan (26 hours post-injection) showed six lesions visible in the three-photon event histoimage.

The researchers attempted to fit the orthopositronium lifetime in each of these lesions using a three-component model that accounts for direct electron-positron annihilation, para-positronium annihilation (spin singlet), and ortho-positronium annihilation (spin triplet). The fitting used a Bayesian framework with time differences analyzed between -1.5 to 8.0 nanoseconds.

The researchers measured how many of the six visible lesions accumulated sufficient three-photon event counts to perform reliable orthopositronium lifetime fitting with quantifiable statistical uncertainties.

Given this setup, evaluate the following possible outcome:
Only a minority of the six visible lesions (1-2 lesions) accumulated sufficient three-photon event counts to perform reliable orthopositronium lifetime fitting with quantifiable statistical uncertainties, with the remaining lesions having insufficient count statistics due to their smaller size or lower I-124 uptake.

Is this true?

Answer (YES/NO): NO